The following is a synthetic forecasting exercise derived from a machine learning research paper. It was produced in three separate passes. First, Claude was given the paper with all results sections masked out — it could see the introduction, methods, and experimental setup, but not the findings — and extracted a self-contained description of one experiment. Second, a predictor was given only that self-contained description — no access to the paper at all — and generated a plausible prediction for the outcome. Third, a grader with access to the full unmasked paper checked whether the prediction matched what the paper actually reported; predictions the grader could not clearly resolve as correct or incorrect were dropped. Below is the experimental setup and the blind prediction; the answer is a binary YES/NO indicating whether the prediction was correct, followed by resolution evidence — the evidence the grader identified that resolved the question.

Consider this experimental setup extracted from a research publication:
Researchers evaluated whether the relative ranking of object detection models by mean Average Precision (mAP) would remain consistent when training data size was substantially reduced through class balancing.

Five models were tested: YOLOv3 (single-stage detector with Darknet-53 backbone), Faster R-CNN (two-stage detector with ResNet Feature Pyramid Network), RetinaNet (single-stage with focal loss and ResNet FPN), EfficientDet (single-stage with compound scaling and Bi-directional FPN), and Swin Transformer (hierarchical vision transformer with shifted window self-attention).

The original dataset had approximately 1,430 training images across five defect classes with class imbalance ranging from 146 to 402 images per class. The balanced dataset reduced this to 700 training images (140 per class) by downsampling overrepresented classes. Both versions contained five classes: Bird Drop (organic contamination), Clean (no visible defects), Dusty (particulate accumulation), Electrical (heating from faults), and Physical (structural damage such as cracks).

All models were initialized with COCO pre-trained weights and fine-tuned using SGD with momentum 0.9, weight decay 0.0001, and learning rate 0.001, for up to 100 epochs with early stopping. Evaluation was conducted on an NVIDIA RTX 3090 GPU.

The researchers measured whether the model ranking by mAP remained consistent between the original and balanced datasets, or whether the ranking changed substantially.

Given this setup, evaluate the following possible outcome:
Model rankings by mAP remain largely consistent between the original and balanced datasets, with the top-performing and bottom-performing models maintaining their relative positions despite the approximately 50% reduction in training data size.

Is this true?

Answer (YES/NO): YES